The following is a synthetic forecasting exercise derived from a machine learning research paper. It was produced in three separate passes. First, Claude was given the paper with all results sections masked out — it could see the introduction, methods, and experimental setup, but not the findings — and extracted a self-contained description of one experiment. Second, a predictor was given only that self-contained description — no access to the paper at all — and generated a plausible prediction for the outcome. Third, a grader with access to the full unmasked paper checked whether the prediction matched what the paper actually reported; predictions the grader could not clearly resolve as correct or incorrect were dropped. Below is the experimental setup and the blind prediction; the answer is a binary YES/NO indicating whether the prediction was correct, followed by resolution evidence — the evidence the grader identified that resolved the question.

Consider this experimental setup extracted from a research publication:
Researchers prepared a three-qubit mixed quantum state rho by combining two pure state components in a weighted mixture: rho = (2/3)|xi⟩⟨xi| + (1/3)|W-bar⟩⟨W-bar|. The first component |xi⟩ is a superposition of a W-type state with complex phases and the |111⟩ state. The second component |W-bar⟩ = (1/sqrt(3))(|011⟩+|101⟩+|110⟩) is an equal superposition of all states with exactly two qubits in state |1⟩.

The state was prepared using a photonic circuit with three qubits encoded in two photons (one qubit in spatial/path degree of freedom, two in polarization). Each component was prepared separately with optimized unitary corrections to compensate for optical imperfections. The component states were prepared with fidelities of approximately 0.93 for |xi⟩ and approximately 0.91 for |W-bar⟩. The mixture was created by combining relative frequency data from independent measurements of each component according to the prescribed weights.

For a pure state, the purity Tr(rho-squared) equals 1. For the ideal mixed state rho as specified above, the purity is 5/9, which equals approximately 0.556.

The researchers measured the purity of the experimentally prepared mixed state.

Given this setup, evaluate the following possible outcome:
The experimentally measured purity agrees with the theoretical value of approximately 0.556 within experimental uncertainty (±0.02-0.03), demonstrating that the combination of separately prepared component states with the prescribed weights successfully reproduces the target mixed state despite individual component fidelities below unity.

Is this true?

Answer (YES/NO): NO